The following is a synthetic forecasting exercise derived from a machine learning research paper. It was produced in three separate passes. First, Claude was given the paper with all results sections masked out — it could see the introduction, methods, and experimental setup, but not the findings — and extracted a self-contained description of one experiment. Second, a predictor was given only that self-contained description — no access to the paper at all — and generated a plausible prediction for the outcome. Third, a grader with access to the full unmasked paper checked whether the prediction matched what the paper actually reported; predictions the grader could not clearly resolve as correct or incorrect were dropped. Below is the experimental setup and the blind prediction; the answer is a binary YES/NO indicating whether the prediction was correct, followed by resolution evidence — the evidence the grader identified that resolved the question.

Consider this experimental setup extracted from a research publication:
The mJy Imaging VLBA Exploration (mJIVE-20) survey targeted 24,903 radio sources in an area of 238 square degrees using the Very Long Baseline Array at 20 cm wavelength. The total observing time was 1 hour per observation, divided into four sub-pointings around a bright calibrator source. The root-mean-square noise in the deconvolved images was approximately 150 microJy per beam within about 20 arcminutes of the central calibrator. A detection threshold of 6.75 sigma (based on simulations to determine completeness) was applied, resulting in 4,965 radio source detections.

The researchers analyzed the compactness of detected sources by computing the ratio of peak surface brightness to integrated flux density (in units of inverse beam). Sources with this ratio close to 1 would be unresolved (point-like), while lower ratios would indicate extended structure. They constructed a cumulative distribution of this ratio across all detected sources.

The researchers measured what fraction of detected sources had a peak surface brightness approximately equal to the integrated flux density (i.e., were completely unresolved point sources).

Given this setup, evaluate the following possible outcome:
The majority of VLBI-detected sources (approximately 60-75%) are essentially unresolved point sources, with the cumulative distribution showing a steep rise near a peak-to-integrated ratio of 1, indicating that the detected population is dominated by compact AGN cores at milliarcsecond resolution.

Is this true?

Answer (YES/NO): NO